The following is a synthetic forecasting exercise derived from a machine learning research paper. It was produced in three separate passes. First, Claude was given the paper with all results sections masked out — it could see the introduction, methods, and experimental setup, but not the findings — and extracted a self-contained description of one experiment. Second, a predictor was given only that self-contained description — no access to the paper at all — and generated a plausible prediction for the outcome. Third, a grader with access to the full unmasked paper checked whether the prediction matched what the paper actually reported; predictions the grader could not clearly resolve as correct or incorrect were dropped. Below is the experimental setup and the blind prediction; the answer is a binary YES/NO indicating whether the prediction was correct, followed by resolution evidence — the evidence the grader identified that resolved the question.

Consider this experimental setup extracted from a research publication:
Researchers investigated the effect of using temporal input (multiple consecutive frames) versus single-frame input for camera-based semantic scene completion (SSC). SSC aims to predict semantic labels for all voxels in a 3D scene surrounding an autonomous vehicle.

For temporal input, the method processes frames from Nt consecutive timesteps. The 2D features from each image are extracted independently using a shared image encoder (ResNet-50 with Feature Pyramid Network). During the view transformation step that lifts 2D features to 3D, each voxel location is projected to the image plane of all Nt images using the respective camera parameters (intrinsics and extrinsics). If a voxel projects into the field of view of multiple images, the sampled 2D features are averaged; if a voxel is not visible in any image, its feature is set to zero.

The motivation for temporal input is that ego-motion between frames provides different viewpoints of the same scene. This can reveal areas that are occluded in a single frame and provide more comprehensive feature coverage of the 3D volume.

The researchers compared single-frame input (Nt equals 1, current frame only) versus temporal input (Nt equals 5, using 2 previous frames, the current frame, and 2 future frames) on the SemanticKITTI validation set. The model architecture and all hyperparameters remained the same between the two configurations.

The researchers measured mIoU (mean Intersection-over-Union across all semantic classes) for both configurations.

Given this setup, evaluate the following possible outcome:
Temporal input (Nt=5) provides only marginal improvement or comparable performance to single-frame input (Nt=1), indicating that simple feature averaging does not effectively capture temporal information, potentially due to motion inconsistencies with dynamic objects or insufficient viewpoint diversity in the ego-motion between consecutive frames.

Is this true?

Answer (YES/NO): YES